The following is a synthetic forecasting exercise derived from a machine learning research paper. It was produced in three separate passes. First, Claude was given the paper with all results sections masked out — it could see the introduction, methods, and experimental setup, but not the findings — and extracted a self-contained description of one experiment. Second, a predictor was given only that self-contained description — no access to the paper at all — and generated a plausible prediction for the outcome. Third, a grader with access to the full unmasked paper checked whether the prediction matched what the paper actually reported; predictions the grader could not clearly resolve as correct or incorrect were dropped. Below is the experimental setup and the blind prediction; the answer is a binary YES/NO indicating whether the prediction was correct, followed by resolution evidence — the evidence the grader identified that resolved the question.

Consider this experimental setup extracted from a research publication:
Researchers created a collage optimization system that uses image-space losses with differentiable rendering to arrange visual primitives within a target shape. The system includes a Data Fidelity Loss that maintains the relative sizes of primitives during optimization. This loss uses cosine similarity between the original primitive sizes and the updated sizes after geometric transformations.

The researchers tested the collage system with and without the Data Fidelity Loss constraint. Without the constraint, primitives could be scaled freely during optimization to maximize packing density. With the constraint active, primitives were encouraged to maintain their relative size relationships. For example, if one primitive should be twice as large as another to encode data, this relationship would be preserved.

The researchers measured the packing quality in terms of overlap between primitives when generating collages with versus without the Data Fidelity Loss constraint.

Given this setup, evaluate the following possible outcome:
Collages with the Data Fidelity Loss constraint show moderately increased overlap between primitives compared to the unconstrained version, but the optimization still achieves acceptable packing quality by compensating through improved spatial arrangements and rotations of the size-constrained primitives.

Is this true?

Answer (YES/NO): NO